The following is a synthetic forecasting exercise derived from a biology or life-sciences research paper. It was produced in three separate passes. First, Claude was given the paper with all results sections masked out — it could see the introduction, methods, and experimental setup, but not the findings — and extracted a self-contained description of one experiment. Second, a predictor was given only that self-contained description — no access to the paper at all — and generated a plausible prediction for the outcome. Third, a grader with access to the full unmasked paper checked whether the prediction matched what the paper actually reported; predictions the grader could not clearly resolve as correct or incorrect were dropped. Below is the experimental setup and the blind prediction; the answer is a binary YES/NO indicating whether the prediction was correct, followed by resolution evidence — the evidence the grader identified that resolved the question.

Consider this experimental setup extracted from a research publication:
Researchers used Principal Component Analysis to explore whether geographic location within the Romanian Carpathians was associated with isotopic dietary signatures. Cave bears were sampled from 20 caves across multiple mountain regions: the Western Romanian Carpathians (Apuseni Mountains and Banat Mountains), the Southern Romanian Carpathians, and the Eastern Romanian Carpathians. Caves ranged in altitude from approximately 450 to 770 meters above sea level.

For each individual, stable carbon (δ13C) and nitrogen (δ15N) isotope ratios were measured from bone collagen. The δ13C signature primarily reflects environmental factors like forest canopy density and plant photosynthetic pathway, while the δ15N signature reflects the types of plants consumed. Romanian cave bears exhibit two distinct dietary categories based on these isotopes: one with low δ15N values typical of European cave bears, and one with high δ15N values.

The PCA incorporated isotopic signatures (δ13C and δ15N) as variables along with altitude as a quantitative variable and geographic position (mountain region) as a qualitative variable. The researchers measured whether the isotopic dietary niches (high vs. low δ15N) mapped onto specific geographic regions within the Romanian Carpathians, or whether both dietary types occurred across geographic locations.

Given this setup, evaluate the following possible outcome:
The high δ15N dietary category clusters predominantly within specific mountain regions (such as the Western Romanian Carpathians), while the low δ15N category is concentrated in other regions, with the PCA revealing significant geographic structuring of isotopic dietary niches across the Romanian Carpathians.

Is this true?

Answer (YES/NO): NO